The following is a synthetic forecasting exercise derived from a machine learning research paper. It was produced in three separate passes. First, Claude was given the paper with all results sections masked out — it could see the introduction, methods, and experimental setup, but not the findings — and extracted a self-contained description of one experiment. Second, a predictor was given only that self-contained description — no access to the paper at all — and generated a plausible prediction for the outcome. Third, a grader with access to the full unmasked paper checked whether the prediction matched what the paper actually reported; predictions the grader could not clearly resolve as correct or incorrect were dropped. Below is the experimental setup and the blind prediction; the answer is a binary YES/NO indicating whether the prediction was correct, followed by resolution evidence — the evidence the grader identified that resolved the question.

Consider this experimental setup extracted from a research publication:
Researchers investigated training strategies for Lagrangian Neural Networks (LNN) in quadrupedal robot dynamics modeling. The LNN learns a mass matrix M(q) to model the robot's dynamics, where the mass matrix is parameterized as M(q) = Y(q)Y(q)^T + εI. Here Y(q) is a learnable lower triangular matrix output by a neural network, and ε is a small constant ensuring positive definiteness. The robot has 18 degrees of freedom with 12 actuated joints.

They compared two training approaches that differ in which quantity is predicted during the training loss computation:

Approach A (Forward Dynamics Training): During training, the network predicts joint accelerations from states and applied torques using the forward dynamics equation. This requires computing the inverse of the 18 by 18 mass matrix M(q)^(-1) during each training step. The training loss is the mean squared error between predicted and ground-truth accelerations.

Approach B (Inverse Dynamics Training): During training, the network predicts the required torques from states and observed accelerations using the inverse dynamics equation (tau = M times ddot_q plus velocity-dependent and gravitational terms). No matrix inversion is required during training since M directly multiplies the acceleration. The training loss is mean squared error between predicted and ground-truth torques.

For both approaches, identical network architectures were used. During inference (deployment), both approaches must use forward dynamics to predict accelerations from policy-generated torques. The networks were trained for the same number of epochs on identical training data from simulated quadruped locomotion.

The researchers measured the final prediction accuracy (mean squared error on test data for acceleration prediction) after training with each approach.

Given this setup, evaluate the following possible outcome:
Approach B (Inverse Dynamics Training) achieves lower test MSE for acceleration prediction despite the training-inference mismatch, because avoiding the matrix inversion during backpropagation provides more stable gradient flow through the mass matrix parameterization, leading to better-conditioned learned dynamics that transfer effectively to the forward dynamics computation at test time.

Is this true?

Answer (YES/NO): NO